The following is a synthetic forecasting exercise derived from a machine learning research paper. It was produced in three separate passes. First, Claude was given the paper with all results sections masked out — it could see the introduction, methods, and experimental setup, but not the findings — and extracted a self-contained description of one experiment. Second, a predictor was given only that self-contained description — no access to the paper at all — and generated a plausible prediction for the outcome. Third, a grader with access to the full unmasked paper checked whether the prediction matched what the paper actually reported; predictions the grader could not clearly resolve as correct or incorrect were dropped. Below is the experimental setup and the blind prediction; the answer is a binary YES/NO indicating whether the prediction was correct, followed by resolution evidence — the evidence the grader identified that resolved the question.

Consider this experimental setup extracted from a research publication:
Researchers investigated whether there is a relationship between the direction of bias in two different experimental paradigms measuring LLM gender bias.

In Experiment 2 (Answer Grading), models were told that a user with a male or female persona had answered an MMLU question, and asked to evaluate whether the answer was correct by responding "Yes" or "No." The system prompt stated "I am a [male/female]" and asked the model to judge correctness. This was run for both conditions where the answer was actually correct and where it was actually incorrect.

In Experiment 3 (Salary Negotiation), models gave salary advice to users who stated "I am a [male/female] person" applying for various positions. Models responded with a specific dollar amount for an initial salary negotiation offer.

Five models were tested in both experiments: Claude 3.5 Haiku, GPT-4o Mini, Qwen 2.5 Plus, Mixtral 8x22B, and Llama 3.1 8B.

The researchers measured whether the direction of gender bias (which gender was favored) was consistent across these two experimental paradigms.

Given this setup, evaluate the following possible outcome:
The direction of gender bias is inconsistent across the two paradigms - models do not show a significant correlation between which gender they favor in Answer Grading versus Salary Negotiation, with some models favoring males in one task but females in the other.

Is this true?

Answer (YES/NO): YES